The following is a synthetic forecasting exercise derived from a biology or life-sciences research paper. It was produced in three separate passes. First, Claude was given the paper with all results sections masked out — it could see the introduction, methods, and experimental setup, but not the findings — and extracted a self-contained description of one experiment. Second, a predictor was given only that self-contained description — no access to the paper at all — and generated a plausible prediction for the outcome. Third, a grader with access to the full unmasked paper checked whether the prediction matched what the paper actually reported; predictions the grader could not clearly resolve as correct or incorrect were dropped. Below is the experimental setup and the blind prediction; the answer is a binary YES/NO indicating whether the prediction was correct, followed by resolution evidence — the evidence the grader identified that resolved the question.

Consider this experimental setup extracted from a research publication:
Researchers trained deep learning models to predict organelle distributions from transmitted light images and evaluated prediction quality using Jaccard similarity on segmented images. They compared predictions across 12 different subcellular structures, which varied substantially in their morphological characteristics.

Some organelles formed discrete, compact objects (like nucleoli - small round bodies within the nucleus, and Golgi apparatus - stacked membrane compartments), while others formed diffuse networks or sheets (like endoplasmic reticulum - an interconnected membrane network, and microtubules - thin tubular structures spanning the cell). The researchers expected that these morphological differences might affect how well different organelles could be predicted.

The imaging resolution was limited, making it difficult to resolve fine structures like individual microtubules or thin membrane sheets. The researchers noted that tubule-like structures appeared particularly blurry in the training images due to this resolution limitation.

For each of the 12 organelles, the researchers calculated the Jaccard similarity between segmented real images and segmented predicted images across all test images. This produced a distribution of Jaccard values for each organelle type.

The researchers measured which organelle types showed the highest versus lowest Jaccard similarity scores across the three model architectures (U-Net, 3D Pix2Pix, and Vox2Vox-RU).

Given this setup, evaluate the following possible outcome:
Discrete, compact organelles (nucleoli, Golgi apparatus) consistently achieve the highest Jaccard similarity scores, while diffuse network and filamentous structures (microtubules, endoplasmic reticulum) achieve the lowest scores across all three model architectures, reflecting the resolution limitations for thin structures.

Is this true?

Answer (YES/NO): NO